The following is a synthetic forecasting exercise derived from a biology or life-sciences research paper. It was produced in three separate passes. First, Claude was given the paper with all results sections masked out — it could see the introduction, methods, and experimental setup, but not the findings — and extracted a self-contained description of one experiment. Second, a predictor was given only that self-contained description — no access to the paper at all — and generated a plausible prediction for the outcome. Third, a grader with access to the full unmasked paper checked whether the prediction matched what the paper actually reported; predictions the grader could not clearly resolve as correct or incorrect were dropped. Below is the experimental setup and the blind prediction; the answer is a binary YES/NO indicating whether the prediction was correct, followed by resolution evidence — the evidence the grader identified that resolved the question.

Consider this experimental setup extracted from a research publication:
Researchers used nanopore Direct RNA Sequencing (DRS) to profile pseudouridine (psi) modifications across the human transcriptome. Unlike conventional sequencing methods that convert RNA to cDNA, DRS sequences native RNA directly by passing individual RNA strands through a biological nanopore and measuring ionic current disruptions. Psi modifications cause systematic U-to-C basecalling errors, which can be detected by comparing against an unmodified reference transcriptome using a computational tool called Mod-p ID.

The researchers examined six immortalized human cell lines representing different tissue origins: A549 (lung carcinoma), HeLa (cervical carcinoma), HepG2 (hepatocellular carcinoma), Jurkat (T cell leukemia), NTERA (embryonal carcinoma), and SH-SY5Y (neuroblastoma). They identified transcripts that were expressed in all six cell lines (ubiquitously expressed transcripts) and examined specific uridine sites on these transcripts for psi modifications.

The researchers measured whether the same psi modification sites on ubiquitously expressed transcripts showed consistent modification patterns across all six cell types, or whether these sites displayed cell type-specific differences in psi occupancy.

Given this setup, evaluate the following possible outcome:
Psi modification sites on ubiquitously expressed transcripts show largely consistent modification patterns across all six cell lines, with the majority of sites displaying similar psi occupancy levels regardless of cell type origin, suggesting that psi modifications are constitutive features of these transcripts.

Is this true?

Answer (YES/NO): NO